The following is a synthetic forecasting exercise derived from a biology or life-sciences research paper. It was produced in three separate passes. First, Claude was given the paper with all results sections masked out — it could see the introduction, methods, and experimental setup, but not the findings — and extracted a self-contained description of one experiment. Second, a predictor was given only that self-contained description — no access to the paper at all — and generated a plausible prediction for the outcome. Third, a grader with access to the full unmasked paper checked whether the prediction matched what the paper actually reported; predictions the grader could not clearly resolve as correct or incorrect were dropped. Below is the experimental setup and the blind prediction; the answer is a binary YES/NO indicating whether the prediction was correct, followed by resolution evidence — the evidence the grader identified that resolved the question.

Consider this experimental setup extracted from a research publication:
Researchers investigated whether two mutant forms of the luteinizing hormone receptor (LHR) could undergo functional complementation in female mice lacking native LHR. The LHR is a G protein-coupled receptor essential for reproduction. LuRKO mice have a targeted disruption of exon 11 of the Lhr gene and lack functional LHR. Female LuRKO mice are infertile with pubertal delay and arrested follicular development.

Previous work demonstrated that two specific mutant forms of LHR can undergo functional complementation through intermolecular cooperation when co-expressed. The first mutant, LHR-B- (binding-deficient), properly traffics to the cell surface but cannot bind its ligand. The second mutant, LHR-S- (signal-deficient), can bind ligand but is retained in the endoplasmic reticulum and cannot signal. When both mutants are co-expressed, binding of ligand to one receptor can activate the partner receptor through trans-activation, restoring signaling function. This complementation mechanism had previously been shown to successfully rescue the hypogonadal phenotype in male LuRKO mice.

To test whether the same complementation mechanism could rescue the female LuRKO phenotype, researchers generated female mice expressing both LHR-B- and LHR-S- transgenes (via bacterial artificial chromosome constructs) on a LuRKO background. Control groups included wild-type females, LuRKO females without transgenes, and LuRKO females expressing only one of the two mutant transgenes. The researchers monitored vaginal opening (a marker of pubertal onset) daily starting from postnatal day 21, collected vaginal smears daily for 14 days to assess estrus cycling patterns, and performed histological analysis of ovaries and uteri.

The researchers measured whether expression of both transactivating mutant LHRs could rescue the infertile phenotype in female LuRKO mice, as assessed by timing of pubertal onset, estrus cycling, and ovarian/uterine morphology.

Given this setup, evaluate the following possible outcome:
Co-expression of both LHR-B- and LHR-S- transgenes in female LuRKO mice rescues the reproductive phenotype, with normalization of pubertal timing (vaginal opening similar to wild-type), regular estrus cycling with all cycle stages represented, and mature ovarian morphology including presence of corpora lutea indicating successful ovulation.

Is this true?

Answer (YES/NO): NO